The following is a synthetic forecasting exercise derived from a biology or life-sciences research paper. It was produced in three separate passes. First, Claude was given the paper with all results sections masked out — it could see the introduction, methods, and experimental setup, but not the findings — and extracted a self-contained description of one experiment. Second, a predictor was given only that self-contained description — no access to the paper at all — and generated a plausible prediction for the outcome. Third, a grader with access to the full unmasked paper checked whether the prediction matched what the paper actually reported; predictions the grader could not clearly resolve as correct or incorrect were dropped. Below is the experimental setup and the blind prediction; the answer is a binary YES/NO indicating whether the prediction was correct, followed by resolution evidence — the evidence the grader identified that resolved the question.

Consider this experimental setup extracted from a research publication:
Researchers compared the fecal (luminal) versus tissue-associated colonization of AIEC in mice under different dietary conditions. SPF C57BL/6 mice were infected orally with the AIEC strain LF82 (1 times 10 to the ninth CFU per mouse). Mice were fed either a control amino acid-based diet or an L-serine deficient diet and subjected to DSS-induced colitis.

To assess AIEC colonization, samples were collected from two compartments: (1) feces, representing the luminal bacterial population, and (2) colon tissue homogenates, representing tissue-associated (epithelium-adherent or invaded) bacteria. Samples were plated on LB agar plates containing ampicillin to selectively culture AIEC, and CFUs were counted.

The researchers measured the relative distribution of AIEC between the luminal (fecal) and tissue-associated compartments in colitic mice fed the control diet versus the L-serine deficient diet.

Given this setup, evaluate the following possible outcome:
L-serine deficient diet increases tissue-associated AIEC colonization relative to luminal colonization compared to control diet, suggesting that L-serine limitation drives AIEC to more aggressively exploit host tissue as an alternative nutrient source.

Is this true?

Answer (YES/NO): YES